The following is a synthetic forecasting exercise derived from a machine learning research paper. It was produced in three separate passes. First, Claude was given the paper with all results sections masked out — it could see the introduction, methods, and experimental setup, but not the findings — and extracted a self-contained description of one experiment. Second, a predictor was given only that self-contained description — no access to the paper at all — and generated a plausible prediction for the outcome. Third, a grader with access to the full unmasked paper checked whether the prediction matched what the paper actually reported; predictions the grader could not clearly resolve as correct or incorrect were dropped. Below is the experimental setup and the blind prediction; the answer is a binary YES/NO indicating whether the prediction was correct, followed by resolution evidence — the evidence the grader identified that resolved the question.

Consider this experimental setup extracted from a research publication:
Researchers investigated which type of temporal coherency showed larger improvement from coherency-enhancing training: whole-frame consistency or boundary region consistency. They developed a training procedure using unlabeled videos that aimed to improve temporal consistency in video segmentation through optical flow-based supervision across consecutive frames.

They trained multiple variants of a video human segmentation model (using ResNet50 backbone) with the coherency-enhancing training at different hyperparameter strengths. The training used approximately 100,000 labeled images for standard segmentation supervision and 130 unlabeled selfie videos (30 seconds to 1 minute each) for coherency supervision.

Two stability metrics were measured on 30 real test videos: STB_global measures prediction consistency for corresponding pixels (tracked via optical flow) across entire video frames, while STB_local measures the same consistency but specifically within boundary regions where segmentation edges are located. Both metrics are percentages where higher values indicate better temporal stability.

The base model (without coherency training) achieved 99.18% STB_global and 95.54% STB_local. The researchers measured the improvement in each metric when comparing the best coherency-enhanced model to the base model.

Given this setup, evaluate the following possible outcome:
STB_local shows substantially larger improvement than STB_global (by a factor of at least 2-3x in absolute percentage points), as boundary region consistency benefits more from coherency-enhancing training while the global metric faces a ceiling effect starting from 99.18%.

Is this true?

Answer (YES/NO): YES